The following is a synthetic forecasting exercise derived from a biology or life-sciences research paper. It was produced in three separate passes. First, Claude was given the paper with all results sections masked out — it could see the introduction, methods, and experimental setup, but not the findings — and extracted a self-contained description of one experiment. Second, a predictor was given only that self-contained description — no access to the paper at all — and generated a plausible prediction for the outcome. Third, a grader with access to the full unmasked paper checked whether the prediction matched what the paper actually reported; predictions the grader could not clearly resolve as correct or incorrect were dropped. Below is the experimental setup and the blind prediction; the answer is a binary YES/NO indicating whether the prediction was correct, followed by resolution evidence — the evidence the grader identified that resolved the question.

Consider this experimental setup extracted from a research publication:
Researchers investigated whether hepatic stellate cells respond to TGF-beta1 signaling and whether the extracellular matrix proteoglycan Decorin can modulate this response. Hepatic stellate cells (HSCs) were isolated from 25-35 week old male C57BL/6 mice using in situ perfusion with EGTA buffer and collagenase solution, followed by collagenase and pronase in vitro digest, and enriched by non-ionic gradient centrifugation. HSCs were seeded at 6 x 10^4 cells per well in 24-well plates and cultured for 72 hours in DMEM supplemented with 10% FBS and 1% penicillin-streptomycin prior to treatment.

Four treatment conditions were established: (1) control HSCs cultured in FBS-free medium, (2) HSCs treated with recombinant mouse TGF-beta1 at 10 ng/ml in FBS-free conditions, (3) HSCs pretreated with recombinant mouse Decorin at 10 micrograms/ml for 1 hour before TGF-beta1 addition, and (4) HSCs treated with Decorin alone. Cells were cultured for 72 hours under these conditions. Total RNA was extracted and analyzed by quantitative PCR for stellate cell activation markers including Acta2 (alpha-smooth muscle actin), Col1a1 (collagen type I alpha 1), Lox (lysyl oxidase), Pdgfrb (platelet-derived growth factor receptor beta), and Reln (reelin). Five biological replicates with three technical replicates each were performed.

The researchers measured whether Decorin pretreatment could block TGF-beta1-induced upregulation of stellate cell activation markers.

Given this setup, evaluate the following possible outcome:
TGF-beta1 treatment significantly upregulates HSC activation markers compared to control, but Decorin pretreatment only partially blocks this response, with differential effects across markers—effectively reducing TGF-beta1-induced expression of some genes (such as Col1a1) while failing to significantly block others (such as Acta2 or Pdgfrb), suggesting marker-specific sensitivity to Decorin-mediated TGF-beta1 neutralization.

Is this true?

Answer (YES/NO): NO